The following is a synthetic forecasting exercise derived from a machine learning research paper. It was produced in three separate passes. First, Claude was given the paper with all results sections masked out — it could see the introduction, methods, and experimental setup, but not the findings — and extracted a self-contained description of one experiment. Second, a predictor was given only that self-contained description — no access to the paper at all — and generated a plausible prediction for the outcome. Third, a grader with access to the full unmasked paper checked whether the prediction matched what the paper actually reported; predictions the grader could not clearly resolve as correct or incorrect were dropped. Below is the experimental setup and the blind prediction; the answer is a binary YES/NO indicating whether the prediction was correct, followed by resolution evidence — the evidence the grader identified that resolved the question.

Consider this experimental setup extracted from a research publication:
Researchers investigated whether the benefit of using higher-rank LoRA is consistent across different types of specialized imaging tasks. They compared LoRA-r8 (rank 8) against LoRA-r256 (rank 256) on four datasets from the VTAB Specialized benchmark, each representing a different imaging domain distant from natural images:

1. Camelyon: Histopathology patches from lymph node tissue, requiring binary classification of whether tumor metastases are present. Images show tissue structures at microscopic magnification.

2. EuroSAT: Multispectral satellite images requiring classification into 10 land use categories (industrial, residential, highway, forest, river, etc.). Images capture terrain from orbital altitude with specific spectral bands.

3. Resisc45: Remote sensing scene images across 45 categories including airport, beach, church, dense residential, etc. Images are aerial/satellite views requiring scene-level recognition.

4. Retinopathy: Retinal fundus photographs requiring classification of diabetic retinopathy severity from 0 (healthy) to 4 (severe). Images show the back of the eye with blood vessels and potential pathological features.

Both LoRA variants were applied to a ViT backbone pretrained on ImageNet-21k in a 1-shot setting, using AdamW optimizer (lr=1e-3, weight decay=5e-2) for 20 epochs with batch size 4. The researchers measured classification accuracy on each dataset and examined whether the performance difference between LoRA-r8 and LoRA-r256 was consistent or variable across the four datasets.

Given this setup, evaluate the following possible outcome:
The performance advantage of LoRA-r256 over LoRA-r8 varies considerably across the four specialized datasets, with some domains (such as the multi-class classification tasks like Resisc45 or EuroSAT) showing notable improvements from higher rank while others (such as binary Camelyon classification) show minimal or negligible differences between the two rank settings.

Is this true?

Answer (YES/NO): NO